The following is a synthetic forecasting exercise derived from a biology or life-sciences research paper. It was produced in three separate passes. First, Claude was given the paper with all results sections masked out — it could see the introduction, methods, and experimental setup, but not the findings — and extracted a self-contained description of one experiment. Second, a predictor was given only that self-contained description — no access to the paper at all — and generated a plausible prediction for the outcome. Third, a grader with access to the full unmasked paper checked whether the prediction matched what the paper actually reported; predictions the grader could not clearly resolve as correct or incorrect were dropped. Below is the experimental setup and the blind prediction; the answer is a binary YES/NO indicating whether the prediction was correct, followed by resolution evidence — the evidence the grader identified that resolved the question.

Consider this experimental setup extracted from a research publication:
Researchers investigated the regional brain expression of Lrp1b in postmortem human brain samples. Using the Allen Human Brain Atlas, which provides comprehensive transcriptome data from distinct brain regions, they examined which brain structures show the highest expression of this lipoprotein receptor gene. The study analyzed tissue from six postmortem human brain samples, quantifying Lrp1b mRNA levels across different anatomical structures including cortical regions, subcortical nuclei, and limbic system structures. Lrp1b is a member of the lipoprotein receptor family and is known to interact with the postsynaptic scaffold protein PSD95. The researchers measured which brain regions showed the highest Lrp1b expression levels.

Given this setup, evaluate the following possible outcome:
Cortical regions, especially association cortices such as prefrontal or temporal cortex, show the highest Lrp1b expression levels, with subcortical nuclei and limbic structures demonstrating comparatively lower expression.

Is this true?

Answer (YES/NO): NO